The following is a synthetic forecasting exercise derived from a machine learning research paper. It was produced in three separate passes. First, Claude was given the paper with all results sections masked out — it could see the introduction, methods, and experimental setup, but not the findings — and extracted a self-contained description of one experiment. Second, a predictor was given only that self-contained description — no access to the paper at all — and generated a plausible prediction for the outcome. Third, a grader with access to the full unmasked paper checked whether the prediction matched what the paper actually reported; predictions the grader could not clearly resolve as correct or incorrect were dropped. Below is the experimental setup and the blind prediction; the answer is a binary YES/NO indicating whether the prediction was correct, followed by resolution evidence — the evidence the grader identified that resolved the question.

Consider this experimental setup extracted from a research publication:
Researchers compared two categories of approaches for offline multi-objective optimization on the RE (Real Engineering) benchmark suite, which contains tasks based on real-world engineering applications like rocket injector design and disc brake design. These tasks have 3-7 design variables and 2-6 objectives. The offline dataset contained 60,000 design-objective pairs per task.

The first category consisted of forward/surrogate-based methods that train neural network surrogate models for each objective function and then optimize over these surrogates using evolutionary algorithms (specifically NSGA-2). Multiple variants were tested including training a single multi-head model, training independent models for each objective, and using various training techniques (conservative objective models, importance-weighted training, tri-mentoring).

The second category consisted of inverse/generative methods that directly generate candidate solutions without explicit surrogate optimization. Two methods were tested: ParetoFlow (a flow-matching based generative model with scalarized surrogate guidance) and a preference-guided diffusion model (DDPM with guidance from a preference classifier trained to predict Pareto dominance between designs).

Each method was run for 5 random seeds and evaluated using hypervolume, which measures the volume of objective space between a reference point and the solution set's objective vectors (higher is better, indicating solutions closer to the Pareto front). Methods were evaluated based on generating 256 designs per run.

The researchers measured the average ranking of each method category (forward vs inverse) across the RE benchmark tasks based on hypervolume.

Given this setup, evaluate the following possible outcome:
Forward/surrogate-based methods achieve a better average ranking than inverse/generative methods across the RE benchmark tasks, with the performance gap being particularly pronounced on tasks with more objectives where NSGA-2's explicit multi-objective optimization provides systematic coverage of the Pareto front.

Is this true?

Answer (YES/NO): YES